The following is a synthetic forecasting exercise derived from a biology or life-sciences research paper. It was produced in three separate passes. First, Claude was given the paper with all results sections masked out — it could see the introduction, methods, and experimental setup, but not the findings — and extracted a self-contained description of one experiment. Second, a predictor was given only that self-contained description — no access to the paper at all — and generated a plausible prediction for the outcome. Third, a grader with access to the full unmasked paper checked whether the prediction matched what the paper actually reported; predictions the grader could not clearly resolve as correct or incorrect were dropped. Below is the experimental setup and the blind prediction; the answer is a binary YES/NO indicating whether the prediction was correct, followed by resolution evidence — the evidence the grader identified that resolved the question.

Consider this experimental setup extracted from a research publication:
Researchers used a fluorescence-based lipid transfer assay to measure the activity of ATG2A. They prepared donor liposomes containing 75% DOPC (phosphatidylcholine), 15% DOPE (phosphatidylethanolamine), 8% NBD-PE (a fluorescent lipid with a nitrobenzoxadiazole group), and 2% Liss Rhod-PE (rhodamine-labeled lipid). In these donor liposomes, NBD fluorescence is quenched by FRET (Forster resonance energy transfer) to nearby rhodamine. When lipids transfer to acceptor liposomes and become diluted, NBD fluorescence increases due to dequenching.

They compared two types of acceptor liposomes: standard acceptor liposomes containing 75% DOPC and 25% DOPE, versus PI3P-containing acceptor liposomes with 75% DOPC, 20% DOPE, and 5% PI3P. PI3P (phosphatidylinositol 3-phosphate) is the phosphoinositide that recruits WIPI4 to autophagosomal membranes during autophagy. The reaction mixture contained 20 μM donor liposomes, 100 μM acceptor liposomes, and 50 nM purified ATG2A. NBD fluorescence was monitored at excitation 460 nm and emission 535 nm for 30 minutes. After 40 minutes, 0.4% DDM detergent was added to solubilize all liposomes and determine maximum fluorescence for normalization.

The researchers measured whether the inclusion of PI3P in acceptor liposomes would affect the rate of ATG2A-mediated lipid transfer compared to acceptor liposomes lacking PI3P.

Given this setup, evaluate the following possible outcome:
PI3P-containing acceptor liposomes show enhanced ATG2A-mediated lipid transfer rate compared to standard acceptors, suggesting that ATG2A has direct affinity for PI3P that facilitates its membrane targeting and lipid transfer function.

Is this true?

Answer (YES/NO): NO